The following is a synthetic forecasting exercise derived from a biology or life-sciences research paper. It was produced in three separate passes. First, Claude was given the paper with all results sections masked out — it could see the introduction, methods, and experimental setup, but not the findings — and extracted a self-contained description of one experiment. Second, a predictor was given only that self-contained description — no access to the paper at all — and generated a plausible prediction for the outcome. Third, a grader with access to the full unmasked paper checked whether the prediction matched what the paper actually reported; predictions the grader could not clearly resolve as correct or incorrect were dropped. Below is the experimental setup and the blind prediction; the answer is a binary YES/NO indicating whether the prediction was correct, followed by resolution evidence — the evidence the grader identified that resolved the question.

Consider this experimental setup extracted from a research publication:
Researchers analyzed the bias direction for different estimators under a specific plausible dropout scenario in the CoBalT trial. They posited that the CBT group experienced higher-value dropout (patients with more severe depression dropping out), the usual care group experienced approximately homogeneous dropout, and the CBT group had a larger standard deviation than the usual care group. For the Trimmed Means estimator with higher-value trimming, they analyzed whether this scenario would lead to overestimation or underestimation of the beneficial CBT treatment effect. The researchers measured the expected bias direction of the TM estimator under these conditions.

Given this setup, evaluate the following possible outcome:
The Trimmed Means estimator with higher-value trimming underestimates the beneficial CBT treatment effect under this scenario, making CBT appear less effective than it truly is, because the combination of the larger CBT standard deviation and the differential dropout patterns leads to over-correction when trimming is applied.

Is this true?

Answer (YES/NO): NO